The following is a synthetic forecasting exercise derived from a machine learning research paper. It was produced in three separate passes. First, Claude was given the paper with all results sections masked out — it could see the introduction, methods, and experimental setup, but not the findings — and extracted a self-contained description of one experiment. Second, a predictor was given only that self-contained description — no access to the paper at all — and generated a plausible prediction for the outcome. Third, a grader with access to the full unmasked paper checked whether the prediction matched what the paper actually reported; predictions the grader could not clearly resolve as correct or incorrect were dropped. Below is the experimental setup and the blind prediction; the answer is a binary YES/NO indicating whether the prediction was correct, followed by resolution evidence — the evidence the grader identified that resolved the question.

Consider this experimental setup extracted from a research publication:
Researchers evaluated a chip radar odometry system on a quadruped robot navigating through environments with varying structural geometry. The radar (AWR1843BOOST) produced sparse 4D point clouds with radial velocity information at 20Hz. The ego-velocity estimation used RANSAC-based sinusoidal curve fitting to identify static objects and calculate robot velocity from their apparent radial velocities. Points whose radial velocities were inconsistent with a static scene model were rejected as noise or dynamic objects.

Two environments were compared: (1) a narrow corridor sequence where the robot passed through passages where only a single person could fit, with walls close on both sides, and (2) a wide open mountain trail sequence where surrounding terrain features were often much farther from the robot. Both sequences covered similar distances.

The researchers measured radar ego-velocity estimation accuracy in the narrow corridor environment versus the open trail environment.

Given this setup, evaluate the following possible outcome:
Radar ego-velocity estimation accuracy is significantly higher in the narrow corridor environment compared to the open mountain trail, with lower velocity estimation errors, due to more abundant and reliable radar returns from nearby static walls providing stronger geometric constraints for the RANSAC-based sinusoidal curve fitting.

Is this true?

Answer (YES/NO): NO